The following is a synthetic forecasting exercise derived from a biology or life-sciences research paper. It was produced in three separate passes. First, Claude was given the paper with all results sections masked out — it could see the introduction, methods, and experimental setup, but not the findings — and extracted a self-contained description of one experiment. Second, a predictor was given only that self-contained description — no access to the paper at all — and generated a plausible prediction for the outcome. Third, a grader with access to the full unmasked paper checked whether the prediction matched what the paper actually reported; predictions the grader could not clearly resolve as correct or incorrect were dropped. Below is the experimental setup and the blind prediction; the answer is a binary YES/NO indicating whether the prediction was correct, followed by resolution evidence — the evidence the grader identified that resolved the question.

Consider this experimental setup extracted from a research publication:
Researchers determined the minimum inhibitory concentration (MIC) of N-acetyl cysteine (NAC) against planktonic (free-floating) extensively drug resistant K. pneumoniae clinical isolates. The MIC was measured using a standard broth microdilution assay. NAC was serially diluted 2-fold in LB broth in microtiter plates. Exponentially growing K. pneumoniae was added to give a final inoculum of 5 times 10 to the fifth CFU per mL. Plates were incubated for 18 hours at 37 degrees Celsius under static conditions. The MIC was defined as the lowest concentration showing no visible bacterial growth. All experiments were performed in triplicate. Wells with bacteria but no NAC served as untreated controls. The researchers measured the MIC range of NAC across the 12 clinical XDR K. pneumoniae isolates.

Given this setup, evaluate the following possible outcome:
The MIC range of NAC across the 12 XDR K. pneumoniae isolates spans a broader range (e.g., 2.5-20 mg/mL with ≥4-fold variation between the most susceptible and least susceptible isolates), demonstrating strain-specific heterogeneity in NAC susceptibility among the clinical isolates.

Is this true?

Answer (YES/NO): NO